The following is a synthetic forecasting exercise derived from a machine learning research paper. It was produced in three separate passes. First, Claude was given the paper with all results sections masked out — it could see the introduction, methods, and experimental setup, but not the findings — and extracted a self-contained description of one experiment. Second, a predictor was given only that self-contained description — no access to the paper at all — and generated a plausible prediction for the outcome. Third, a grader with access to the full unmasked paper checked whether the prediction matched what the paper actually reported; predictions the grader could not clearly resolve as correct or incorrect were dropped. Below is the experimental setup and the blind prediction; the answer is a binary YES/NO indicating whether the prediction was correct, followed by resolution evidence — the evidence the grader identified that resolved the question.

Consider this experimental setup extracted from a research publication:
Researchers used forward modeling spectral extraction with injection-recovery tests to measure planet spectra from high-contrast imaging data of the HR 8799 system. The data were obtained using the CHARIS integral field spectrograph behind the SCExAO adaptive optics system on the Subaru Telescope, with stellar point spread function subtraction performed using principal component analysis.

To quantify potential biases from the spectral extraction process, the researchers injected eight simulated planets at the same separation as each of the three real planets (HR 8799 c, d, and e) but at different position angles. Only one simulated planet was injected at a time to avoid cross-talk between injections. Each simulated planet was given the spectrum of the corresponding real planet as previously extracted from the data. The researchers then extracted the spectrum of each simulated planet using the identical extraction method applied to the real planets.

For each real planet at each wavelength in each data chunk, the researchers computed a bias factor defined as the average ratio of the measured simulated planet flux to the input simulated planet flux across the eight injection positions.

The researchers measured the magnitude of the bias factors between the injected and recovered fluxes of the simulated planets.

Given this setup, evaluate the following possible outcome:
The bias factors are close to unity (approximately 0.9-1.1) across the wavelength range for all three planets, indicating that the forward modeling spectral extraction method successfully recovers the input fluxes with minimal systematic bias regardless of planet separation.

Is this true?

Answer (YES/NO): YES